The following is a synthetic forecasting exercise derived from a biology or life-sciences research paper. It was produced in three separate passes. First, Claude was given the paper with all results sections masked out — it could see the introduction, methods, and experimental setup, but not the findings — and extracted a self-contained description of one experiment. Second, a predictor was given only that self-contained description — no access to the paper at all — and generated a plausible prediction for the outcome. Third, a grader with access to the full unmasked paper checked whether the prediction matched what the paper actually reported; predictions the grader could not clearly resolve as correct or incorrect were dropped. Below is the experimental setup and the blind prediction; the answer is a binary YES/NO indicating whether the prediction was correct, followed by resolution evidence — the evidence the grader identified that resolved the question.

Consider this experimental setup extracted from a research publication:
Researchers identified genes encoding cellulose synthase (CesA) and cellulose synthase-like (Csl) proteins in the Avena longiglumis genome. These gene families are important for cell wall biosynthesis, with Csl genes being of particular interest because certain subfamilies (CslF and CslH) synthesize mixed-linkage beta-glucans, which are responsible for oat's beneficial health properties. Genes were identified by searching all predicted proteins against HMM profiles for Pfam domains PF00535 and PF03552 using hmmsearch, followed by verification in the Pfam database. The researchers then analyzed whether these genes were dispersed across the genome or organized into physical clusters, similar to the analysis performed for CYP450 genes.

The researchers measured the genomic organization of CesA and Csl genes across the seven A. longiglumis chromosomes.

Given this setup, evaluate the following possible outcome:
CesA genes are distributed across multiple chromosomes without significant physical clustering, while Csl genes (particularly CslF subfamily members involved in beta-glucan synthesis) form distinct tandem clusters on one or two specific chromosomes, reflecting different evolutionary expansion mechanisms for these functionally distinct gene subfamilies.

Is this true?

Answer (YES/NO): NO